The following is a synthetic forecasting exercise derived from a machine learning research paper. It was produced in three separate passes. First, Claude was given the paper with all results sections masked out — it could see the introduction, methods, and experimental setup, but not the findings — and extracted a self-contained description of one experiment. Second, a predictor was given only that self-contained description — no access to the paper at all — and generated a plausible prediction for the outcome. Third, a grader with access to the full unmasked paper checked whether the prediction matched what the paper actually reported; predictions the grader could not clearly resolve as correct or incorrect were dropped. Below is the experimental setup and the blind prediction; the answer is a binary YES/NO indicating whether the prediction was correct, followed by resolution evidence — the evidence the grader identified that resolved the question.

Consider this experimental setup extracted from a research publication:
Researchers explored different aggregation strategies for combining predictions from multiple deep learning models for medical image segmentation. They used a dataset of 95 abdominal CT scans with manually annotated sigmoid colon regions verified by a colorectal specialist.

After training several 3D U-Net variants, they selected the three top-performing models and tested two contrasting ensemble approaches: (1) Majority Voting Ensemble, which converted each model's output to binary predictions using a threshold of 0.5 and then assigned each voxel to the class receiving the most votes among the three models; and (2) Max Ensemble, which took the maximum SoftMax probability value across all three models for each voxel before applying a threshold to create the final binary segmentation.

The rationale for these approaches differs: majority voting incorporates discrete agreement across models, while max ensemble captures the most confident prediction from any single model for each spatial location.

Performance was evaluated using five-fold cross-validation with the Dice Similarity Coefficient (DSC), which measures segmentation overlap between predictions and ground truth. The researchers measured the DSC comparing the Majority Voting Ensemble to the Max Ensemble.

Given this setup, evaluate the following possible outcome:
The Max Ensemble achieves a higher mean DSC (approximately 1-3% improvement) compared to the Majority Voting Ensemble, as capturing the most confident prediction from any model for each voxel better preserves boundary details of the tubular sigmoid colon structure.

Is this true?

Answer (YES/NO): NO